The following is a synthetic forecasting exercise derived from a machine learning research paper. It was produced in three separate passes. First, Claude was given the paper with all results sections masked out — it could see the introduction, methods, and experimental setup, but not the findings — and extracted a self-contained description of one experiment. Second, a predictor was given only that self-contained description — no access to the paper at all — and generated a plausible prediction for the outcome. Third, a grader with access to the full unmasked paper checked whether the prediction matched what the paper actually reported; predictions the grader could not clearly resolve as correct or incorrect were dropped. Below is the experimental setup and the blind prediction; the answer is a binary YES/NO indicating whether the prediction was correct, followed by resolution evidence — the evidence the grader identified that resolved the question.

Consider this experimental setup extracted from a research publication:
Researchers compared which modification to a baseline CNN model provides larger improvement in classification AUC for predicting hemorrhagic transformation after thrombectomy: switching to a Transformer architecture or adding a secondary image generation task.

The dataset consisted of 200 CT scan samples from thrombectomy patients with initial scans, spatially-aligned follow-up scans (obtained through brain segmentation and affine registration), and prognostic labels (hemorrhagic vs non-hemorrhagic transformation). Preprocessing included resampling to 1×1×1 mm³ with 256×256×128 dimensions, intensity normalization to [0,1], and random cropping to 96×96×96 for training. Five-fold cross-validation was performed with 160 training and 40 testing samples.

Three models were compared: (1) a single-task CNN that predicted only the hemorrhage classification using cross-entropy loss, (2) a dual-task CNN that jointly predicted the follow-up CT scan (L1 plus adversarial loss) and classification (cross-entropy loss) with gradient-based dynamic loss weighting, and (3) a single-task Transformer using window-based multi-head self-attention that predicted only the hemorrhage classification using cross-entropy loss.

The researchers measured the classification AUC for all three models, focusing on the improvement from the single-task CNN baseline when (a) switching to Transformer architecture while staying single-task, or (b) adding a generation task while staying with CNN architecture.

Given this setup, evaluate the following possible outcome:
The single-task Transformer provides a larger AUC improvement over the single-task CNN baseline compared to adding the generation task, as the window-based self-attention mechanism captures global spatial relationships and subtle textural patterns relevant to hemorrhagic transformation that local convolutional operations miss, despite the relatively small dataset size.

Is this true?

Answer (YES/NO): YES